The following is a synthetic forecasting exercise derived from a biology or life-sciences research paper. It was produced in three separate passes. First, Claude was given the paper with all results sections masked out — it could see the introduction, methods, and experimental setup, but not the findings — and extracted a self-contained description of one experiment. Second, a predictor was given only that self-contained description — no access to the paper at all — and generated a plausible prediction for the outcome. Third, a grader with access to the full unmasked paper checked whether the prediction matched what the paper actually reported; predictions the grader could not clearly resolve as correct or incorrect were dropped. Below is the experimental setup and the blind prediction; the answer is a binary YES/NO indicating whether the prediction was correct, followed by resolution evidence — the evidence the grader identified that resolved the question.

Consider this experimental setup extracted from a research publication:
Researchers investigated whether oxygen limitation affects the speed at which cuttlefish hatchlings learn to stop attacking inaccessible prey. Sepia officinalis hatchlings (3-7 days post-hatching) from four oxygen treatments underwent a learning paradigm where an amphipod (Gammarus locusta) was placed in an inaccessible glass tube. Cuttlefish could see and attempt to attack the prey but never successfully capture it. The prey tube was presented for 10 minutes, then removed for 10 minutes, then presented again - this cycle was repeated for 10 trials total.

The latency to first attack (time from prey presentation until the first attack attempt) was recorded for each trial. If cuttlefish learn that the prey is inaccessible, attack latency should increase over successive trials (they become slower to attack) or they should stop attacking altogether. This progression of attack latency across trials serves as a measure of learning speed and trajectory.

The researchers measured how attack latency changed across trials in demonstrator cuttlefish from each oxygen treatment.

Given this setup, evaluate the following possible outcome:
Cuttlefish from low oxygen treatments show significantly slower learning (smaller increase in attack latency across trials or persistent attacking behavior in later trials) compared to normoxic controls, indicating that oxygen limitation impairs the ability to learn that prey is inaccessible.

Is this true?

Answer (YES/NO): NO